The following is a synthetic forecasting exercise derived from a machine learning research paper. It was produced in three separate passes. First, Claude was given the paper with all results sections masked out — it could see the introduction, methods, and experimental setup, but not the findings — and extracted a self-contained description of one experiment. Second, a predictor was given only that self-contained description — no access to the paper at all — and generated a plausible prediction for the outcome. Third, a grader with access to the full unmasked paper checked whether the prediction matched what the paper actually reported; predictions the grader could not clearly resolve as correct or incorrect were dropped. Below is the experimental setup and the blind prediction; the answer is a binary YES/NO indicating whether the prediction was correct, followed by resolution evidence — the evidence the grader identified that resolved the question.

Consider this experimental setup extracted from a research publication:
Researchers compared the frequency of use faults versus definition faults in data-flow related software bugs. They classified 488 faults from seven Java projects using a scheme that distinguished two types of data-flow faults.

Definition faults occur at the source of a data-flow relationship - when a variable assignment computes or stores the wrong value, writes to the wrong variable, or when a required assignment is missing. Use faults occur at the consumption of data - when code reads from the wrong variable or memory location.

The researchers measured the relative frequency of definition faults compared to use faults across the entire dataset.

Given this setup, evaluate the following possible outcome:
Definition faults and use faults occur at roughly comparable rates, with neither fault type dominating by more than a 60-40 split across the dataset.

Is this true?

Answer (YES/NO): NO